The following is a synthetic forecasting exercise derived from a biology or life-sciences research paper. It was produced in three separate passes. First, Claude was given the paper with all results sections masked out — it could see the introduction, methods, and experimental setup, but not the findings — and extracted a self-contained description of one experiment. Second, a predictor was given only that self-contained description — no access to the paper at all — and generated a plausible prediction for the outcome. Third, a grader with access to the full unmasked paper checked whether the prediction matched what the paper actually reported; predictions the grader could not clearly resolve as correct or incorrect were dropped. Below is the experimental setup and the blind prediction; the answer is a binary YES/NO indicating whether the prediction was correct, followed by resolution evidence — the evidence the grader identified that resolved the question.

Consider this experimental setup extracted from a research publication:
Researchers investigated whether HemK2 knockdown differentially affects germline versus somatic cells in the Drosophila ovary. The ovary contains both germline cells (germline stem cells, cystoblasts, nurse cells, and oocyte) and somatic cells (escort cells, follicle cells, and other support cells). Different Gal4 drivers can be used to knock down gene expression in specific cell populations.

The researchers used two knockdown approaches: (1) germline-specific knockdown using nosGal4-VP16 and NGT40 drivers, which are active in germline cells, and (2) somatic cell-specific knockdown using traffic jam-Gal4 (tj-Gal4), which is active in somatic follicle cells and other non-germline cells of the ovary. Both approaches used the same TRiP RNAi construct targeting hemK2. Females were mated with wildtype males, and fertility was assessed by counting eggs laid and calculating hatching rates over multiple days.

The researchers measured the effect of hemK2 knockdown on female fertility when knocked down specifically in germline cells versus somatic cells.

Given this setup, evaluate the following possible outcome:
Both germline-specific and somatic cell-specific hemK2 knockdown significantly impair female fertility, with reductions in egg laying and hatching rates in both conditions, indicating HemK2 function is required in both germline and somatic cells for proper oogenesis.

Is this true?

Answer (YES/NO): YES